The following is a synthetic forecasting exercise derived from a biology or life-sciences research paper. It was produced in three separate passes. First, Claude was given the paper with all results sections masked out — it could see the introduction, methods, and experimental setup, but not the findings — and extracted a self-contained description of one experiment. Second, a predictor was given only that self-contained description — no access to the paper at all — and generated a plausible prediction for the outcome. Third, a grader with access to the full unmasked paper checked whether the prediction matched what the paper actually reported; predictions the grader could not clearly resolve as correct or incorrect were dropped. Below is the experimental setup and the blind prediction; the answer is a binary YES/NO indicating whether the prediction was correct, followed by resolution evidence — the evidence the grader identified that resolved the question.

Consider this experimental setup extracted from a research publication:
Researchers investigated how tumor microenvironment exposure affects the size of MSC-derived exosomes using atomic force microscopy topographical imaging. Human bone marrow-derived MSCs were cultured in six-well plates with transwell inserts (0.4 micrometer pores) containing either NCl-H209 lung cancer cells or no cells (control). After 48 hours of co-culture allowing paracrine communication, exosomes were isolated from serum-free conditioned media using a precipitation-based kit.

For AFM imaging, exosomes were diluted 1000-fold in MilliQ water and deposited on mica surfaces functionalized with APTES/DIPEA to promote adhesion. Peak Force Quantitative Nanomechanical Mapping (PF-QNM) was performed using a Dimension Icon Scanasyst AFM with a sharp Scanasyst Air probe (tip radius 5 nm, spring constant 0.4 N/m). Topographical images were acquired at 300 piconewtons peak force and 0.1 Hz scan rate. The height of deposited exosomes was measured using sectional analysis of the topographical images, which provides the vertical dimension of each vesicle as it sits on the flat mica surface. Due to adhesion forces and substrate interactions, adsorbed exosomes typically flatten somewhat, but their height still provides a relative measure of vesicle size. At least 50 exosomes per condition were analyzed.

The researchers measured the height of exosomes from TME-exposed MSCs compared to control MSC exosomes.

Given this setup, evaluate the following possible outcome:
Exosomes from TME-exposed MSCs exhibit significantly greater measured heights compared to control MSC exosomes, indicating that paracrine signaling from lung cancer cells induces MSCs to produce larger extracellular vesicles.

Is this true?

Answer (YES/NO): NO